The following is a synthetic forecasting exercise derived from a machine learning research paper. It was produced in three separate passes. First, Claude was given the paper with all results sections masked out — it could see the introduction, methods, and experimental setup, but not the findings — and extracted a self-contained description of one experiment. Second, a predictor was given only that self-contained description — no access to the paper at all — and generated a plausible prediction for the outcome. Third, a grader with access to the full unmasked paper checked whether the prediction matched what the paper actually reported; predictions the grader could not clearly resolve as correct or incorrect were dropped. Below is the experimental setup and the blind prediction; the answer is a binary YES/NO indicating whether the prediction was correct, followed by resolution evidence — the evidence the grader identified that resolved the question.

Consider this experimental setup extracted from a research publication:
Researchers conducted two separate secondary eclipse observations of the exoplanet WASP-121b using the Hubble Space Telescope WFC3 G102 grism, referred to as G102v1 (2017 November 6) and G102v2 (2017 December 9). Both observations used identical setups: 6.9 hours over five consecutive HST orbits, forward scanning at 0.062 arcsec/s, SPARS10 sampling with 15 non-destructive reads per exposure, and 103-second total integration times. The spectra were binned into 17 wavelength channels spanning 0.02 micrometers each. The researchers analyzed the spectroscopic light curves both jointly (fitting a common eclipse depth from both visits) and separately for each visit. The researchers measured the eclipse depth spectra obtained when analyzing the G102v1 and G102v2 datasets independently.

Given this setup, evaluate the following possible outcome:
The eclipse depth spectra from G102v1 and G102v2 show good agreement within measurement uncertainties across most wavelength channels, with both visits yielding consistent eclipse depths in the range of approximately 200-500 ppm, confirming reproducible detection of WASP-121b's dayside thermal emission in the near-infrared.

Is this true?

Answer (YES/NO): NO